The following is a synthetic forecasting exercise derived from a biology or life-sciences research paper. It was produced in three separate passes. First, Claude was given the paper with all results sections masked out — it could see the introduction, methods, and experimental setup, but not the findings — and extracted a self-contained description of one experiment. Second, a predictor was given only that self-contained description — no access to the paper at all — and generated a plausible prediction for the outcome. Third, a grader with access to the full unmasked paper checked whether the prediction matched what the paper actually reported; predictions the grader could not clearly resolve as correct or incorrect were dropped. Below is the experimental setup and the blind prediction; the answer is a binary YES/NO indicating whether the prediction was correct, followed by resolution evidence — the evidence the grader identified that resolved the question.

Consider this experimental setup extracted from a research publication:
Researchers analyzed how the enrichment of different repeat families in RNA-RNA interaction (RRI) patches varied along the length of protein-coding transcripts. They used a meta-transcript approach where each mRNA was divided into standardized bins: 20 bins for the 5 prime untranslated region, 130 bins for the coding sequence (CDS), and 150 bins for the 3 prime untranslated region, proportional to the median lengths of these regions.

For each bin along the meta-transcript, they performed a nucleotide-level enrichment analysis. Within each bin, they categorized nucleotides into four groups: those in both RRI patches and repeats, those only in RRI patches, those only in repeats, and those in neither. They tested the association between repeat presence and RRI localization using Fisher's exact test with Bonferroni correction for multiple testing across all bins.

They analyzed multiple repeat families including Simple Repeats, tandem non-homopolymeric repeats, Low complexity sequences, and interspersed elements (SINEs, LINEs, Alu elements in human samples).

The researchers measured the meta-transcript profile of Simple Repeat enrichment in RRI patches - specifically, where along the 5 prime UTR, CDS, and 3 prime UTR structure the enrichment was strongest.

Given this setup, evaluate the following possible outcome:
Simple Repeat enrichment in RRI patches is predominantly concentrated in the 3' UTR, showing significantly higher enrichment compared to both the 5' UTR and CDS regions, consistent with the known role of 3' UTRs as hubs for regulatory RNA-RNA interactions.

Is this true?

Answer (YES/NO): NO